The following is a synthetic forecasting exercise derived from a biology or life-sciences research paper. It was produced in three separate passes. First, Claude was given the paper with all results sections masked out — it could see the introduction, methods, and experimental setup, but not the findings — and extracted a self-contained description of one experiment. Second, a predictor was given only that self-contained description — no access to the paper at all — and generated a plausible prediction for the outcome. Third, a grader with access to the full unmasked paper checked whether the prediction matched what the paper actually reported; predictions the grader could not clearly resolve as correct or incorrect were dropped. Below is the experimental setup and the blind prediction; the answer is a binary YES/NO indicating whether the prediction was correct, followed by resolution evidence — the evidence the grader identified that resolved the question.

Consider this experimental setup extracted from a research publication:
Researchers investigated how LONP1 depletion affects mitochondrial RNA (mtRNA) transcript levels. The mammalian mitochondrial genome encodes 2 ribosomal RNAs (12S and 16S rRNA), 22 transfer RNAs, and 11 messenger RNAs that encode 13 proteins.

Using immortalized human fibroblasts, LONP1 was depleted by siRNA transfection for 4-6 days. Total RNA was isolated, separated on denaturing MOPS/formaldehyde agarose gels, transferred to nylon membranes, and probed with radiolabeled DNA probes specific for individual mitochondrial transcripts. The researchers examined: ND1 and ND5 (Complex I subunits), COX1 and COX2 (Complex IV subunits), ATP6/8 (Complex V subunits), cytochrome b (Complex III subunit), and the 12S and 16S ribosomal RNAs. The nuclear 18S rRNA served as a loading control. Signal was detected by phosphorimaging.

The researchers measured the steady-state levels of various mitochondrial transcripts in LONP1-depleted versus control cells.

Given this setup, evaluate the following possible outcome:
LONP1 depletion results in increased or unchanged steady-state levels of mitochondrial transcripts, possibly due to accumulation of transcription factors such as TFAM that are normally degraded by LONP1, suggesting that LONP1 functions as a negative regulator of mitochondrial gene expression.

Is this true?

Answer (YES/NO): NO